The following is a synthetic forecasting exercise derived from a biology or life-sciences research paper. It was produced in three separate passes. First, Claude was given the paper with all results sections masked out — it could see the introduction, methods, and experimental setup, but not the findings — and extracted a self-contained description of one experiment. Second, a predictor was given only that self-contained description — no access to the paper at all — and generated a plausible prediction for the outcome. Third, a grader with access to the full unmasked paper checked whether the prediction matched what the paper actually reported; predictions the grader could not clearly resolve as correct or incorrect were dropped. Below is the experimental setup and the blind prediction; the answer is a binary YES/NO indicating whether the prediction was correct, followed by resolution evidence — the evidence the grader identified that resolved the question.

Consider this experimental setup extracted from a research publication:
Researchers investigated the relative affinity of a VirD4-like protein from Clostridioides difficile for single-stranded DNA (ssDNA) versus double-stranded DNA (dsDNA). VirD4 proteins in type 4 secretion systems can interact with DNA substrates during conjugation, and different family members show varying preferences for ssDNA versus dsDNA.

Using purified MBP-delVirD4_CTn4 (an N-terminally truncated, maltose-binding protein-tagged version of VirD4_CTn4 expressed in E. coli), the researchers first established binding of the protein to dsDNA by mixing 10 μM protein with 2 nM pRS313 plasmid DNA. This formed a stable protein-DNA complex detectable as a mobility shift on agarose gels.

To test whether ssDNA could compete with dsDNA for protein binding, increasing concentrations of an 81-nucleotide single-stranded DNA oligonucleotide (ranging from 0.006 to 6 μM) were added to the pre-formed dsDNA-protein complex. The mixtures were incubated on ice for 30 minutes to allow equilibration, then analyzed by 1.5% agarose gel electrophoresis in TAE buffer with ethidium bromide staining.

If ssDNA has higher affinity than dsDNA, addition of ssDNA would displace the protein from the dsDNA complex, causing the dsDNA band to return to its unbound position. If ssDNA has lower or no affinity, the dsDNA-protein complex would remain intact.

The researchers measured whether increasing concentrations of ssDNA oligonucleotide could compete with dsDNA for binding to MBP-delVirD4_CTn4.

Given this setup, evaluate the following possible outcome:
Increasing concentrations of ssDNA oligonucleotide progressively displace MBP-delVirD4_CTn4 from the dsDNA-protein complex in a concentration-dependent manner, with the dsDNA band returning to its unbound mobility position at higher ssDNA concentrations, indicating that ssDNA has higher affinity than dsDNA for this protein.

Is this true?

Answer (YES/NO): YES